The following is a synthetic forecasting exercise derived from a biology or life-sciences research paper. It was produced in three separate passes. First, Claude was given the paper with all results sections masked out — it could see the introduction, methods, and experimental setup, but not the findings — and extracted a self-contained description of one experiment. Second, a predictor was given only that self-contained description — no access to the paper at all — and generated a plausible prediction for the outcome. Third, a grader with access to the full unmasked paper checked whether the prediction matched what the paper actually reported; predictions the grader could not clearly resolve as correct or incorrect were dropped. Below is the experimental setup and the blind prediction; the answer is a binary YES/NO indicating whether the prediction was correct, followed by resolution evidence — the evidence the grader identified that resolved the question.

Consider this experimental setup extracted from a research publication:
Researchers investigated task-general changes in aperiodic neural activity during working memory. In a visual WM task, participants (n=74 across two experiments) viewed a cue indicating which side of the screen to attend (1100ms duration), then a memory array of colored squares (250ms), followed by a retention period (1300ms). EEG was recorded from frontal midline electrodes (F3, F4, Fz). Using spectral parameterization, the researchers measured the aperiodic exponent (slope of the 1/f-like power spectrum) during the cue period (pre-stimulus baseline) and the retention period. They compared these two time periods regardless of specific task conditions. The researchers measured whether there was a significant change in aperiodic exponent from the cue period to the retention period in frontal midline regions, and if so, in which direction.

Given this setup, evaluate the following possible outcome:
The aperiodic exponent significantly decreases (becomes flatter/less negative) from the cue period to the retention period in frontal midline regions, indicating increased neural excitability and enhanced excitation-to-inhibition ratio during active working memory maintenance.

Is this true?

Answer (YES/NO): YES